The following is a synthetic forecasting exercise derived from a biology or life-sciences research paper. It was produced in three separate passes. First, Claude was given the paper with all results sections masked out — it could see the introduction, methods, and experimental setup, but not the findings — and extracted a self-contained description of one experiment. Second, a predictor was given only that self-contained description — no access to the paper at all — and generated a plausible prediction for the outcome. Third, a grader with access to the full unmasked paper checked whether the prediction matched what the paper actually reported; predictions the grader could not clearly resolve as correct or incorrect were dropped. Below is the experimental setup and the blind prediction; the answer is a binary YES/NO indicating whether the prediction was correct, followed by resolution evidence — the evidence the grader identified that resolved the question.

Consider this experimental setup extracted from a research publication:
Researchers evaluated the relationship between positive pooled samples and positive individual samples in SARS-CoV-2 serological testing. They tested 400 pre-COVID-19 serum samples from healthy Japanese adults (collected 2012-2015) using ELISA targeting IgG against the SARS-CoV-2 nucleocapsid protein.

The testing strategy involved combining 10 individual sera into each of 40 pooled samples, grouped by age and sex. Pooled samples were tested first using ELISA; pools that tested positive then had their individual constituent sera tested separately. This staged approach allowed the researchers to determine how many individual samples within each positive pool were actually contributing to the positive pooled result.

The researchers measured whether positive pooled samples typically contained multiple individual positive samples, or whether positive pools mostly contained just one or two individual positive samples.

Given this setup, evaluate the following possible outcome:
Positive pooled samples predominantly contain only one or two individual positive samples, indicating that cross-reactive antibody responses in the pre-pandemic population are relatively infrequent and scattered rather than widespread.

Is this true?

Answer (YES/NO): YES